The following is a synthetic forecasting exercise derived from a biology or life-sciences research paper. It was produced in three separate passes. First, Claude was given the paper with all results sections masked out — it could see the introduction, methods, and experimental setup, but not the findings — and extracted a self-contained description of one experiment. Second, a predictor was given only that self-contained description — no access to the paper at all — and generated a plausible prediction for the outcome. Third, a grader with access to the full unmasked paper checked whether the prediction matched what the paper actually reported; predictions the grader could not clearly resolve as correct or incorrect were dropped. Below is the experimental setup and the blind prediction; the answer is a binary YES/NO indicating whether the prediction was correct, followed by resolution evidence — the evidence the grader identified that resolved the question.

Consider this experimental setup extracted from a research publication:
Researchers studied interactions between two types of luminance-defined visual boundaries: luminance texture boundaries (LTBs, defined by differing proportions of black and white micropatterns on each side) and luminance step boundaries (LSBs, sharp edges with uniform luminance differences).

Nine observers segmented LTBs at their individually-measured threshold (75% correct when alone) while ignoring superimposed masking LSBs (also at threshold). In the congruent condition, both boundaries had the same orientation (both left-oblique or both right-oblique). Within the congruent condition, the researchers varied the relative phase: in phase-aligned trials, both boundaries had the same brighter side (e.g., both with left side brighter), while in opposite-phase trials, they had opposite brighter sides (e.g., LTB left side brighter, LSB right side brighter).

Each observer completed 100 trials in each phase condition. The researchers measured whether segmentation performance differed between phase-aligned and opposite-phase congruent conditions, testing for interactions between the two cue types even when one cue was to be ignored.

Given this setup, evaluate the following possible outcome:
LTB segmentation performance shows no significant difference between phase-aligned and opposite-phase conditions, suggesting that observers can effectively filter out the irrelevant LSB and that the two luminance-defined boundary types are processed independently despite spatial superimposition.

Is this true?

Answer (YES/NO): NO